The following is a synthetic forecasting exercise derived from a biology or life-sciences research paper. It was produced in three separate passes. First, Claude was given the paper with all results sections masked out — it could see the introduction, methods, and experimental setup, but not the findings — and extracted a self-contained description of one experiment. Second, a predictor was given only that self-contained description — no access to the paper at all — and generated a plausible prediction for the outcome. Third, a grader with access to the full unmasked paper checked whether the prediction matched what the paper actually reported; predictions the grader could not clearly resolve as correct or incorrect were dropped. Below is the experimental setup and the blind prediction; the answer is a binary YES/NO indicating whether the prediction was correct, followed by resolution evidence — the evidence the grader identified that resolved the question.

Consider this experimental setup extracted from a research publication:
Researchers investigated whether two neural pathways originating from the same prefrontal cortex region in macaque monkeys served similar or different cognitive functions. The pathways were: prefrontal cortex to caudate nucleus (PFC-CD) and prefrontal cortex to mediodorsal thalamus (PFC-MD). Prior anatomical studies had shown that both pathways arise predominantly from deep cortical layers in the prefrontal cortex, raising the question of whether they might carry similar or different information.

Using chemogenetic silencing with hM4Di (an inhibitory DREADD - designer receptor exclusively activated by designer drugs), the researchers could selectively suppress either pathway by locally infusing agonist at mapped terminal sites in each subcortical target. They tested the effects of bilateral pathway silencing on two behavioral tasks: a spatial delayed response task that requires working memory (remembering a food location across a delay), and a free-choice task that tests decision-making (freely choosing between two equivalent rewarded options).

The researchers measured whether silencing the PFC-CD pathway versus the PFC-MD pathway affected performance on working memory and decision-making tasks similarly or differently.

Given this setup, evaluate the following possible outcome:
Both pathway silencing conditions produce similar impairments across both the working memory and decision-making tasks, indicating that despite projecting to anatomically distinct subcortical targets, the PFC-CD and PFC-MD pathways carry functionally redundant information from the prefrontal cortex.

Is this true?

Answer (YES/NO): NO